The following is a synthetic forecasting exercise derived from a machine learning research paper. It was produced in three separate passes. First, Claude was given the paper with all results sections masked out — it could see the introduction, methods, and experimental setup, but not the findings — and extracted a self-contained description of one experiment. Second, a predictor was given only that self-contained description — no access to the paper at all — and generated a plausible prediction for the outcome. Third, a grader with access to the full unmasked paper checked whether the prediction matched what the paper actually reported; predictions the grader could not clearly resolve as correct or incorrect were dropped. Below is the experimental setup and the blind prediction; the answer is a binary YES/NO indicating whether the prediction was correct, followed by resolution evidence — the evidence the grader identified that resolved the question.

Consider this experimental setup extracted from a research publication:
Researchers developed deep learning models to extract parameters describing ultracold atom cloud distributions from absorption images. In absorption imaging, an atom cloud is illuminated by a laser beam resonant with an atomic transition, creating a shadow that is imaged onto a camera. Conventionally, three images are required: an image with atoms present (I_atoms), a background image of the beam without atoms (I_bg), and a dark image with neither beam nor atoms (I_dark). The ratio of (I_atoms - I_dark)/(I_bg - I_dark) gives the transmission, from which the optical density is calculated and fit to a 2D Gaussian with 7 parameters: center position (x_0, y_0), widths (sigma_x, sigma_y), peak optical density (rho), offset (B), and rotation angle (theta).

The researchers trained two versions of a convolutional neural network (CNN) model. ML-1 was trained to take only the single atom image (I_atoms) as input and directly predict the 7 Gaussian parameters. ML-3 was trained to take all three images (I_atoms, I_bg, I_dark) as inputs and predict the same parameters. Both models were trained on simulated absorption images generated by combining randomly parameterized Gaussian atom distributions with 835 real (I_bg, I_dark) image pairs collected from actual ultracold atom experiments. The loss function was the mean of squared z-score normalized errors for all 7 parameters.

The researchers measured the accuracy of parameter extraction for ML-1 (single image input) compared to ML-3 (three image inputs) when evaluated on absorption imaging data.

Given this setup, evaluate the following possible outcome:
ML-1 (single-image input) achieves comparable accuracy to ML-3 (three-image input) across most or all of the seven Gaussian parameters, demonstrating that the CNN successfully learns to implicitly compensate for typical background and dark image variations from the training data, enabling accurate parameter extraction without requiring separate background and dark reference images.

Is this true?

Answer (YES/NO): YES